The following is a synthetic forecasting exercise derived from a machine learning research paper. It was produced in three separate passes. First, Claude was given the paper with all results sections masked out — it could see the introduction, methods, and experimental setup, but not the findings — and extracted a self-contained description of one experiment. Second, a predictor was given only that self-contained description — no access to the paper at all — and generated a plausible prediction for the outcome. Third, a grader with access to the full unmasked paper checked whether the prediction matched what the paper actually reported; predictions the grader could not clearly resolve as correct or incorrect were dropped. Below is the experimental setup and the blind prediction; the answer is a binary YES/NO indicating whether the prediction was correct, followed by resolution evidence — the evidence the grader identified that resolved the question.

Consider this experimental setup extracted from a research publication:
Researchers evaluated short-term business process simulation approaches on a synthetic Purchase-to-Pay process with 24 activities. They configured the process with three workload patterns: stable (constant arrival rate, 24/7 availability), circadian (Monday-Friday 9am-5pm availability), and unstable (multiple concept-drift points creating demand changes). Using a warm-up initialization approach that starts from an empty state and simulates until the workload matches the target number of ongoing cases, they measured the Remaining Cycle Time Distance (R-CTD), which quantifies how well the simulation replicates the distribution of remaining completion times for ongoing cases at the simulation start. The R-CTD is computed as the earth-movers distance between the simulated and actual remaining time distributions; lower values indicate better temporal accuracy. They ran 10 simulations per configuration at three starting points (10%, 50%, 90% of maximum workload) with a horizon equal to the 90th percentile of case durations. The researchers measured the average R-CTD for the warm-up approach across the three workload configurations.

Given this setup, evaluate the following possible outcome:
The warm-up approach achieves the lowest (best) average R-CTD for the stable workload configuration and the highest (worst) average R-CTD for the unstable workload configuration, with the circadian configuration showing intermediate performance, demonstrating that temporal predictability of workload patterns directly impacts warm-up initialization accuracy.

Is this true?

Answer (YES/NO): YES